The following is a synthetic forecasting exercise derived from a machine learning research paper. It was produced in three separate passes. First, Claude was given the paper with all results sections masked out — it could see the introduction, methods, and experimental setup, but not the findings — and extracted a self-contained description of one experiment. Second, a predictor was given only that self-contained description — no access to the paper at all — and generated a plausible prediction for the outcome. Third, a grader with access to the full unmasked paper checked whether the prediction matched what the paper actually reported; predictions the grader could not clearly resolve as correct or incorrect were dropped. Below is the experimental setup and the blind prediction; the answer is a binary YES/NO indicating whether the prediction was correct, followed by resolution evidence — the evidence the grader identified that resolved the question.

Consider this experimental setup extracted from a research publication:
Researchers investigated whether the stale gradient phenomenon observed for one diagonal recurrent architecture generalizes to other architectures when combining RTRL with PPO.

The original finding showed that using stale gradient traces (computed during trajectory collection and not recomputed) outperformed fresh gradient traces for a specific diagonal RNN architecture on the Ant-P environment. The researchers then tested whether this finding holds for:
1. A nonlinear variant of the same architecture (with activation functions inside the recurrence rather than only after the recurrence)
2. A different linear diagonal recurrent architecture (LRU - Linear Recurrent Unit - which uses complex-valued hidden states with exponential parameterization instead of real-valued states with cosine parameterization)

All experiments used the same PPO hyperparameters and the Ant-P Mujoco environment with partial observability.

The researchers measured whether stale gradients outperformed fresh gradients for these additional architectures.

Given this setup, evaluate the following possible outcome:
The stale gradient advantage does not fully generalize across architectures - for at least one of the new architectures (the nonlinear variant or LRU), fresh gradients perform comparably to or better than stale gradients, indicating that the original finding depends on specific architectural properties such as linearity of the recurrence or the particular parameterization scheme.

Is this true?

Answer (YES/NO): NO